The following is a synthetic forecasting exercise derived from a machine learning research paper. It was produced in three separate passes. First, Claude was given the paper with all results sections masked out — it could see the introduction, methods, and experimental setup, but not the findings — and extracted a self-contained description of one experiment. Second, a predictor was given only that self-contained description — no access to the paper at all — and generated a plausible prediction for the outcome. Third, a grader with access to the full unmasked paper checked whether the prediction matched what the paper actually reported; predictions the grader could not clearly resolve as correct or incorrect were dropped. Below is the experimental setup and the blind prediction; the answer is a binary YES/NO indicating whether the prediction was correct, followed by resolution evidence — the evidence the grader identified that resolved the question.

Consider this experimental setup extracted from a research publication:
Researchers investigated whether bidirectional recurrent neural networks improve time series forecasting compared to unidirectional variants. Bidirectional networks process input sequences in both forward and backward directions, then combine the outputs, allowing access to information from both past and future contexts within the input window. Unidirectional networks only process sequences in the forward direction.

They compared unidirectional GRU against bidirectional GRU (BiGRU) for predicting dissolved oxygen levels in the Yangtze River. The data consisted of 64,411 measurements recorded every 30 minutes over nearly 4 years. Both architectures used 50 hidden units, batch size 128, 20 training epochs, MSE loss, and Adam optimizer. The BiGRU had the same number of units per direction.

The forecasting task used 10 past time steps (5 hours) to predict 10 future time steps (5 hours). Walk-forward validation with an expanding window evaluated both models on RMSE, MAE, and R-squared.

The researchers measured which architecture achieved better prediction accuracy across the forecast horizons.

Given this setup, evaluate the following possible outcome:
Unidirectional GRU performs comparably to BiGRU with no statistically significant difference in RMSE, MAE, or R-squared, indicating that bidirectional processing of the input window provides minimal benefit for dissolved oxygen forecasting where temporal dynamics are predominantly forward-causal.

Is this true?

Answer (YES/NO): NO